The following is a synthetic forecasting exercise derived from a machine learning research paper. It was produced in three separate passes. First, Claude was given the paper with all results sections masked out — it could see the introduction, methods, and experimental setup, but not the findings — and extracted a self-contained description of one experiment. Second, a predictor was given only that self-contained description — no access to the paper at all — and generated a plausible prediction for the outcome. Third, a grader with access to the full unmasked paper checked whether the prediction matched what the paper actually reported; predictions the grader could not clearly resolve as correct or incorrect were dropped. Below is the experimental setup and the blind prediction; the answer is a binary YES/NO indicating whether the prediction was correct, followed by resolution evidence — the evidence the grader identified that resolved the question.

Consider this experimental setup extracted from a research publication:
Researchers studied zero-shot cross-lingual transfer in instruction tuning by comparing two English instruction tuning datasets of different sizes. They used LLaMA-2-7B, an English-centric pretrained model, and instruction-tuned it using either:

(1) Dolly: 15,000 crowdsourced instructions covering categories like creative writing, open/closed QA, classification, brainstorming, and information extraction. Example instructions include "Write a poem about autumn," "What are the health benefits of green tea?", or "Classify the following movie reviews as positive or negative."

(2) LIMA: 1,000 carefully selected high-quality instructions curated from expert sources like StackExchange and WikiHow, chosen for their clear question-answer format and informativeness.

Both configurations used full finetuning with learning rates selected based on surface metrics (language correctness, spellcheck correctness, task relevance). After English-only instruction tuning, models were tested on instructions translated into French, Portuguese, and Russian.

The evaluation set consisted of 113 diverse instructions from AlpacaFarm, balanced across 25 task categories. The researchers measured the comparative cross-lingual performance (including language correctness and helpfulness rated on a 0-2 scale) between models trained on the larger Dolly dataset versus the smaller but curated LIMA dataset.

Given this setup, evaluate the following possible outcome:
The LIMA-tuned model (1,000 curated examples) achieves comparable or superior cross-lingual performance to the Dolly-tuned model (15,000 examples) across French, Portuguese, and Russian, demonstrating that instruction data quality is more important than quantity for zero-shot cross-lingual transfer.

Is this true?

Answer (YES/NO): NO